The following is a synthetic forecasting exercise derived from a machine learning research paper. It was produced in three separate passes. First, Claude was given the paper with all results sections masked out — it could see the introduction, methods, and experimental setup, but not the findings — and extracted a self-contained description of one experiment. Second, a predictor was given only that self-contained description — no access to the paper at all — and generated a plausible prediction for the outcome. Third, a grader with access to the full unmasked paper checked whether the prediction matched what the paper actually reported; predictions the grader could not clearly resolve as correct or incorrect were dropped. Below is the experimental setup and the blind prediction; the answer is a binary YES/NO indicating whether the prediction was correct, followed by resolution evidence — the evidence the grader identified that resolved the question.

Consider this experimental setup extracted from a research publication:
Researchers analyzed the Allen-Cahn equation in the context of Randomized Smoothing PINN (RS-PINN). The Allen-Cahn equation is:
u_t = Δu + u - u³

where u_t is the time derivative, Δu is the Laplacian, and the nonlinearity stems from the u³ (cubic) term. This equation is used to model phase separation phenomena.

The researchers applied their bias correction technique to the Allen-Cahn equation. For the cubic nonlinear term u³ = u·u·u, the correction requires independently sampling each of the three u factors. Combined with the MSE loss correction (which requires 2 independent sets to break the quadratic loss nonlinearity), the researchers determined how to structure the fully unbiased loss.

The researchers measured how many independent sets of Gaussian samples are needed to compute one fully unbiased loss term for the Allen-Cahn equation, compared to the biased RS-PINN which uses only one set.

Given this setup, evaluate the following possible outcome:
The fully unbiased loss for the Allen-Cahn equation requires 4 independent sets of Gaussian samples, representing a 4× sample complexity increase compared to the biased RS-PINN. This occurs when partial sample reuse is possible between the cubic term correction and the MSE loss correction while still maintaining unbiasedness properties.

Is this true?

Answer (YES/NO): NO